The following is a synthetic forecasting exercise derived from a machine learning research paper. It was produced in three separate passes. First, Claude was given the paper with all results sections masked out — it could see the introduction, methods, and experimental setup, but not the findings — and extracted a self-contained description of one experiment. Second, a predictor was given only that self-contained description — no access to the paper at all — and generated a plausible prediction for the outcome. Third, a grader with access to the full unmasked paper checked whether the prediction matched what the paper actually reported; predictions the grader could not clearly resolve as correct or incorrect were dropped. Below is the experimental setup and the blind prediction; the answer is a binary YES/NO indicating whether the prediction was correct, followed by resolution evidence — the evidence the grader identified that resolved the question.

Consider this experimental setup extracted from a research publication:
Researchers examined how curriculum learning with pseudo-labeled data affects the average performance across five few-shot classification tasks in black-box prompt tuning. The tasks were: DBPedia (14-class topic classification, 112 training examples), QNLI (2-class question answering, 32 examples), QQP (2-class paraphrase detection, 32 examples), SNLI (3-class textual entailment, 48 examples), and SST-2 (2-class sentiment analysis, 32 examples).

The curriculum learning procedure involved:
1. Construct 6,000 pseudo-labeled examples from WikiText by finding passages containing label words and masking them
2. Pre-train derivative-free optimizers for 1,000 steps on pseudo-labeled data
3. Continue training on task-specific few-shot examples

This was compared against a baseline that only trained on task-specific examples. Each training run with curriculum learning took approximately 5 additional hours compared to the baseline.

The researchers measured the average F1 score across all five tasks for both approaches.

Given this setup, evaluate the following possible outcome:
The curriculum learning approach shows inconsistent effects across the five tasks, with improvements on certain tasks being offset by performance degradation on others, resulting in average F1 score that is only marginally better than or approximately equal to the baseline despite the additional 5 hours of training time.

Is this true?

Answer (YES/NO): YES